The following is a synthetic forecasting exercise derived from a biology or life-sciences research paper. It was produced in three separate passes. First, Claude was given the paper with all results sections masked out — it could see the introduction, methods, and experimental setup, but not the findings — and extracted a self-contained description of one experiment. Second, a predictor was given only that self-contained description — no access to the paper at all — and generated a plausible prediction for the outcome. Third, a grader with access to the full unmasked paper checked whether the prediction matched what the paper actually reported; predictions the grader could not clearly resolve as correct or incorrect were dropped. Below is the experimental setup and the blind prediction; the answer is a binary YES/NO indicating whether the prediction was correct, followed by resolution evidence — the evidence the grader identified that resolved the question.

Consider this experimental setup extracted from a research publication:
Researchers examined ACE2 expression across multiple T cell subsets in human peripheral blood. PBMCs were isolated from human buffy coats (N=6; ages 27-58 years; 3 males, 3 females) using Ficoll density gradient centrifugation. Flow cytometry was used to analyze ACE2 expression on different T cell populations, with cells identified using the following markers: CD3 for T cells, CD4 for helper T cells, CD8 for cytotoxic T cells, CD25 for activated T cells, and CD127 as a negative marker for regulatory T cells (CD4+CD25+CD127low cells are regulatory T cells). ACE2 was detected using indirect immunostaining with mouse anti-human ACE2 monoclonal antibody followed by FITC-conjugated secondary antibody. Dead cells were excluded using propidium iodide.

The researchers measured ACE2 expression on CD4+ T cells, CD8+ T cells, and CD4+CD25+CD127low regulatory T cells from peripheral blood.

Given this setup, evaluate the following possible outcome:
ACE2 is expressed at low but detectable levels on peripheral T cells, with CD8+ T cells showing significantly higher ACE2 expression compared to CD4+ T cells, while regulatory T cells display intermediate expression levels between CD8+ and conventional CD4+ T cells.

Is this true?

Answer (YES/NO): NO